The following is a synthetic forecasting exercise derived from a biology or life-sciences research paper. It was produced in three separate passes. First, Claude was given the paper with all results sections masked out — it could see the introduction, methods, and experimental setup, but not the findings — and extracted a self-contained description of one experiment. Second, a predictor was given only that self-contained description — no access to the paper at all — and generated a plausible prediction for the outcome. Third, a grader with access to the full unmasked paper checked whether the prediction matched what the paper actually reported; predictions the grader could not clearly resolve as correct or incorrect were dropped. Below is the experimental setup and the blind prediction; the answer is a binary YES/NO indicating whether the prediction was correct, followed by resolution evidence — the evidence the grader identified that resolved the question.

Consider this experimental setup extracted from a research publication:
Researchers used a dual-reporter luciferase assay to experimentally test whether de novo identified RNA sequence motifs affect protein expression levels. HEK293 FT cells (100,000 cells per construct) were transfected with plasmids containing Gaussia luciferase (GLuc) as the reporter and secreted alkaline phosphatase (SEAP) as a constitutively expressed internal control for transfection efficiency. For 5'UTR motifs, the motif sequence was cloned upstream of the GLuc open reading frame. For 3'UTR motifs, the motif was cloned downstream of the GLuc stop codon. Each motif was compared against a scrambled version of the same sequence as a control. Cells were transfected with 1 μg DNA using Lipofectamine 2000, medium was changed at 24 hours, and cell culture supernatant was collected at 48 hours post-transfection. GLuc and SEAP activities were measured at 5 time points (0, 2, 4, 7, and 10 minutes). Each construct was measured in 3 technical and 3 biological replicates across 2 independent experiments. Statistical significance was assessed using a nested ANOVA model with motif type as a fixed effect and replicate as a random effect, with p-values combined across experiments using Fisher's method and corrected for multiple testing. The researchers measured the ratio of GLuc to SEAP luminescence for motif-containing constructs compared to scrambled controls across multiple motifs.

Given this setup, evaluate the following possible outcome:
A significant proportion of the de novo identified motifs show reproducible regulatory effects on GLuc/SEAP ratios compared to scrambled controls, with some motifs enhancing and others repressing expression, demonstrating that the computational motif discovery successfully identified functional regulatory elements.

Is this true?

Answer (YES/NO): NO